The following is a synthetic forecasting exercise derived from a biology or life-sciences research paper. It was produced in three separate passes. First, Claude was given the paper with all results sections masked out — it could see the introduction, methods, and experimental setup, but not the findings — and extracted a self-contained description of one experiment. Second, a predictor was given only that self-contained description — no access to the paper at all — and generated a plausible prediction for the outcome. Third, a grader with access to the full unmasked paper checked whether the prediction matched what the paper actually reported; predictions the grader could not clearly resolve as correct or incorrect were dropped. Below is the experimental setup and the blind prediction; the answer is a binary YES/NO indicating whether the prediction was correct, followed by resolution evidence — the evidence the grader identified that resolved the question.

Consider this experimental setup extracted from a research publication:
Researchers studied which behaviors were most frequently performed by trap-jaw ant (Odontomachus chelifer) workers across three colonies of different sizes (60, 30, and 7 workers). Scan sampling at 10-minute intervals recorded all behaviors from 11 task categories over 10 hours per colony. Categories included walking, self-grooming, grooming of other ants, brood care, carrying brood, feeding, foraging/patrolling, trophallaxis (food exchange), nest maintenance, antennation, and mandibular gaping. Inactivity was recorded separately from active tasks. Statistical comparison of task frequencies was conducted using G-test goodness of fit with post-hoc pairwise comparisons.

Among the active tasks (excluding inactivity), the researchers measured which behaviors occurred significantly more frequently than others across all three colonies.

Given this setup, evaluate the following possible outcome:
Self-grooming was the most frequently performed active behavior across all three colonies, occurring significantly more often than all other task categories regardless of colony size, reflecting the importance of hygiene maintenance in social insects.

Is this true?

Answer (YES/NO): NO